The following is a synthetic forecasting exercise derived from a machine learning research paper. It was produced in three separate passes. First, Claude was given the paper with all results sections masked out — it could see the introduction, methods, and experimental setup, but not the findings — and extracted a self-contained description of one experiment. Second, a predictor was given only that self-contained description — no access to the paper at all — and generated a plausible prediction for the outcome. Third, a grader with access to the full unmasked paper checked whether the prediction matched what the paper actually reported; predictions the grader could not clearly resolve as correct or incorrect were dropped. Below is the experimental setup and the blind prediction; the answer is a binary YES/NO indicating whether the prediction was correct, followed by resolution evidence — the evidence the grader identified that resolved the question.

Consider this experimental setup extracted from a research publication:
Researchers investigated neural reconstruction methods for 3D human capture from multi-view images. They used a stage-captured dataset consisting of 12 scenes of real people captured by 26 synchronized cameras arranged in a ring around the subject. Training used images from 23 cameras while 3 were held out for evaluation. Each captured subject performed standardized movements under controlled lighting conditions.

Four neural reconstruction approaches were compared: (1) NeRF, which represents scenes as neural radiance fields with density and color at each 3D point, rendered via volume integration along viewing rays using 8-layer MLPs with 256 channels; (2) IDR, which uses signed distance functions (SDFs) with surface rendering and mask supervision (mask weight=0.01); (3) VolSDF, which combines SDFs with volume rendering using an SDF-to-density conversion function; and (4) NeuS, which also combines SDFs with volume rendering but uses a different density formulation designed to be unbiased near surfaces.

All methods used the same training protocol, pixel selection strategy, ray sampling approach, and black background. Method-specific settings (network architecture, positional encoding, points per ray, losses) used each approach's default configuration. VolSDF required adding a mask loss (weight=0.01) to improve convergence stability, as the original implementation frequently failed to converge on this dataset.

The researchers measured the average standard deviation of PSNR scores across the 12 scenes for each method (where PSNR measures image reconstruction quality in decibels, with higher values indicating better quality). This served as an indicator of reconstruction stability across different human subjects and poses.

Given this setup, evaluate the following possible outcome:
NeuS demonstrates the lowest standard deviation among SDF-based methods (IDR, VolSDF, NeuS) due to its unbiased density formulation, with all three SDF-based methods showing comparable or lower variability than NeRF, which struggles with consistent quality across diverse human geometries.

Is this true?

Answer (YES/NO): NO